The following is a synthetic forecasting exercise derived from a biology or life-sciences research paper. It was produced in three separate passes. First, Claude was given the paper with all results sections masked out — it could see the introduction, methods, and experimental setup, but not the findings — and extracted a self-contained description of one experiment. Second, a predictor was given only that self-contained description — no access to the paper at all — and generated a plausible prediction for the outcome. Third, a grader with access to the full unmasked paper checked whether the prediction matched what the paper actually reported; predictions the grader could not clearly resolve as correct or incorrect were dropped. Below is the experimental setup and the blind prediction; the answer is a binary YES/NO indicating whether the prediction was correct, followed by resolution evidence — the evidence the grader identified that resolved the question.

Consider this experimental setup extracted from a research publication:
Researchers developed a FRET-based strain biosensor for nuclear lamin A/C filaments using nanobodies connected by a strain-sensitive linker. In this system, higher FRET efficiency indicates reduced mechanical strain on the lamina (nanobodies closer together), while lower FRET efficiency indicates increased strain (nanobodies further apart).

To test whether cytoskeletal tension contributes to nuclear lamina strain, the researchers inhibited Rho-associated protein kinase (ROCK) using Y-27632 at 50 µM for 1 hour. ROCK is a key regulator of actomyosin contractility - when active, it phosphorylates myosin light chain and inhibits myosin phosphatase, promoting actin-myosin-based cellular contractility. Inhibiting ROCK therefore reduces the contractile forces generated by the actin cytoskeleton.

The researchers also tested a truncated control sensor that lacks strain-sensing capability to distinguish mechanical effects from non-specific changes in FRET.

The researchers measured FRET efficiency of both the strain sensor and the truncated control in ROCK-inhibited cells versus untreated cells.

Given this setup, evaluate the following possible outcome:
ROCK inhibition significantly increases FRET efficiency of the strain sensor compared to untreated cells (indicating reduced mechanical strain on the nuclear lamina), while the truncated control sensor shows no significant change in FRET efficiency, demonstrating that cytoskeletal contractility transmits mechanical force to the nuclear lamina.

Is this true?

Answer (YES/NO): YES